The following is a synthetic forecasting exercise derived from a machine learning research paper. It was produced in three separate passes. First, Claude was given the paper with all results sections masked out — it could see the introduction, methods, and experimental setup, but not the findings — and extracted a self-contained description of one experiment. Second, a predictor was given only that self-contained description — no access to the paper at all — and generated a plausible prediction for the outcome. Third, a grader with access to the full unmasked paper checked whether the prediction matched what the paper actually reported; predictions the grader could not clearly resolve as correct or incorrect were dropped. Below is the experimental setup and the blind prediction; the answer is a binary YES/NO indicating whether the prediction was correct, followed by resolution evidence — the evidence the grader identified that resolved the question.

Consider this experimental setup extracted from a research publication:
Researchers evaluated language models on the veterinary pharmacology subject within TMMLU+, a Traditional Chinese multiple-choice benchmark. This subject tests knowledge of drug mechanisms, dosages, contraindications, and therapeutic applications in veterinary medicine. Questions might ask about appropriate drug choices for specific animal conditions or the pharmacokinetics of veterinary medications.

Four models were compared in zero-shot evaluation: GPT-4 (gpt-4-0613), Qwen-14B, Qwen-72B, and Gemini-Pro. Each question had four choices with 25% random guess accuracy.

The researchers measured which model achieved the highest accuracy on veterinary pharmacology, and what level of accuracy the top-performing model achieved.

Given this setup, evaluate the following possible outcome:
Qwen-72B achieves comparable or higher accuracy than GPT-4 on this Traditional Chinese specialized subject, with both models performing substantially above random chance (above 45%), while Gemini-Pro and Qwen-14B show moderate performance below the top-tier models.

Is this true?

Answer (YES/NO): NO